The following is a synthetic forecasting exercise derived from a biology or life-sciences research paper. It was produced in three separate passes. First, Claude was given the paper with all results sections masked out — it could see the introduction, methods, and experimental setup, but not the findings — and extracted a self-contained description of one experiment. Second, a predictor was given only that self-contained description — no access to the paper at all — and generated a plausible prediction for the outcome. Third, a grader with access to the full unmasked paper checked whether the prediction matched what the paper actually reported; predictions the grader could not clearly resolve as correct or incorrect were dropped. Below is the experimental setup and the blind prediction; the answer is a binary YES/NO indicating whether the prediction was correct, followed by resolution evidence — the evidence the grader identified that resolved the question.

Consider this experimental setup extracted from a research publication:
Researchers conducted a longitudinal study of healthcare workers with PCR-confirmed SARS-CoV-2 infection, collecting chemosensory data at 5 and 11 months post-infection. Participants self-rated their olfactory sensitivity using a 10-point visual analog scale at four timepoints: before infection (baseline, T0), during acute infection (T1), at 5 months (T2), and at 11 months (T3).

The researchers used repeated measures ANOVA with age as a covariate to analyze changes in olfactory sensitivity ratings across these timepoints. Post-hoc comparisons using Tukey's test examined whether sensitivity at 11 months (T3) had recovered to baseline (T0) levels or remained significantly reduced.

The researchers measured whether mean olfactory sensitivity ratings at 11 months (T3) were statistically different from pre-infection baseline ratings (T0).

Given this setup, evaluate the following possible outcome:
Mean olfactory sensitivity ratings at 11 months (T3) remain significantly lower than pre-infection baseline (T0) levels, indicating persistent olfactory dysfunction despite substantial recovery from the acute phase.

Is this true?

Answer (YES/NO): YES